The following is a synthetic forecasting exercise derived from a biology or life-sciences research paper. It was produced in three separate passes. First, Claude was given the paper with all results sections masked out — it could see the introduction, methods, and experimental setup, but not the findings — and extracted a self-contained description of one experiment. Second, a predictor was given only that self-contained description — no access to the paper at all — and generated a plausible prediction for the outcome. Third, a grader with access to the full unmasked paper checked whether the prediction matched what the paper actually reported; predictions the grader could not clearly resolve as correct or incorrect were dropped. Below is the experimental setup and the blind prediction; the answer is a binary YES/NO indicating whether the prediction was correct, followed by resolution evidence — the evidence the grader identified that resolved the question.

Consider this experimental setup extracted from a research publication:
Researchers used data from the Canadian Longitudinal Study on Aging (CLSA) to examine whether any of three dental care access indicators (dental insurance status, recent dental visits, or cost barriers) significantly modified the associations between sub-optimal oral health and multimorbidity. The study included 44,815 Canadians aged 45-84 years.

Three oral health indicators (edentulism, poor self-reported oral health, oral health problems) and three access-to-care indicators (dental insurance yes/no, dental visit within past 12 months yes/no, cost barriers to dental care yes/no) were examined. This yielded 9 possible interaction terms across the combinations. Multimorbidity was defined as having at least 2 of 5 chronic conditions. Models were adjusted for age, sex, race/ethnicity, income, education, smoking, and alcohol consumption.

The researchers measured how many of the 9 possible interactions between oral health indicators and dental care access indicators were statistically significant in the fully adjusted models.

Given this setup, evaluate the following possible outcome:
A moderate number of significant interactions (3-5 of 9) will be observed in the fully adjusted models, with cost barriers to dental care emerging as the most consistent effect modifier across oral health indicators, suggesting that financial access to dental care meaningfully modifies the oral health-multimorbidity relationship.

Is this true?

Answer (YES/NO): NO